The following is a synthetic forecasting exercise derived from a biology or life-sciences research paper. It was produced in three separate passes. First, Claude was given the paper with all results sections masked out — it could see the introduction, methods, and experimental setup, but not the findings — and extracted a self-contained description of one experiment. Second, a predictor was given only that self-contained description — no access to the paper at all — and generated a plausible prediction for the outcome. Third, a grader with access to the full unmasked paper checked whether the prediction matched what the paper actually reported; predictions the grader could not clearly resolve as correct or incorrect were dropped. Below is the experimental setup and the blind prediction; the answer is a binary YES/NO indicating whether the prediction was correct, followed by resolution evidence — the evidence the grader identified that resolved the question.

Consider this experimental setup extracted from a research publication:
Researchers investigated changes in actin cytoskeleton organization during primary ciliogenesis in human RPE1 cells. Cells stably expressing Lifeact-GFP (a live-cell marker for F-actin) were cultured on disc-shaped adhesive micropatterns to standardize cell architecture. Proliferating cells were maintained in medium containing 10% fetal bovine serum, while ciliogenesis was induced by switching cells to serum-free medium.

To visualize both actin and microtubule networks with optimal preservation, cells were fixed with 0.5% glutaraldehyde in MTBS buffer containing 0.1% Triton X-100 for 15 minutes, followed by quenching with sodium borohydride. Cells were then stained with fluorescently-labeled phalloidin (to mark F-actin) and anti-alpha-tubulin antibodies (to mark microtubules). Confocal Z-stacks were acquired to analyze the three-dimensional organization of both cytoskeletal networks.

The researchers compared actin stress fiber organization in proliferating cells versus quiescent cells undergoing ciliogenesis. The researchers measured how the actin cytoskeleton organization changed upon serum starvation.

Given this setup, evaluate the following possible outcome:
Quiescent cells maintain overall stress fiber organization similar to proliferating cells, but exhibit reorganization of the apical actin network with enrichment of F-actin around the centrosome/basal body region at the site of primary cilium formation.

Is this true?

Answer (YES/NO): NO